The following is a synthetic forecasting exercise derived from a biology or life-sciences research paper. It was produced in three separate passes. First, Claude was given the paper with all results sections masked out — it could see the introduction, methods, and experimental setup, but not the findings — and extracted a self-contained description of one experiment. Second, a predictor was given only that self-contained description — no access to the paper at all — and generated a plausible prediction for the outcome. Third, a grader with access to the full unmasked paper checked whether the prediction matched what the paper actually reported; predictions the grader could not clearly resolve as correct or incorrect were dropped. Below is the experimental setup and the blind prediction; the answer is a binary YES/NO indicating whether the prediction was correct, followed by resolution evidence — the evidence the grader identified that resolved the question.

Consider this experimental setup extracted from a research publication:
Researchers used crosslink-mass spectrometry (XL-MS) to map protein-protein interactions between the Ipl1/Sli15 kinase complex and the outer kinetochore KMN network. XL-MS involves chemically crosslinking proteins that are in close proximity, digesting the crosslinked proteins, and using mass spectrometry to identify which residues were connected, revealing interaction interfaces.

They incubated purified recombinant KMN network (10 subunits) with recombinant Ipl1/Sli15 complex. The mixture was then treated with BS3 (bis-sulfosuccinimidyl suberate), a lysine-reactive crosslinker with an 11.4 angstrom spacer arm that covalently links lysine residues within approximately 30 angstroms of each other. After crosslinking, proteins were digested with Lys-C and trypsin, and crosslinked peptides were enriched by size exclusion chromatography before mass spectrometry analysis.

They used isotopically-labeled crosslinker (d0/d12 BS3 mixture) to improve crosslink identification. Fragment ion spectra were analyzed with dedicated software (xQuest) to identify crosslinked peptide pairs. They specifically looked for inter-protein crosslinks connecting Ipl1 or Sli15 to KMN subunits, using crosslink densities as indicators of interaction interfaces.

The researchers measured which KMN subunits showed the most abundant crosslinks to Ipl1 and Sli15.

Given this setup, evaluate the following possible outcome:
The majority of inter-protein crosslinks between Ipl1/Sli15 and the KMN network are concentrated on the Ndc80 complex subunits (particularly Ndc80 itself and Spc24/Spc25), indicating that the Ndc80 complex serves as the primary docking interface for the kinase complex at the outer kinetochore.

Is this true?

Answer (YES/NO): NO